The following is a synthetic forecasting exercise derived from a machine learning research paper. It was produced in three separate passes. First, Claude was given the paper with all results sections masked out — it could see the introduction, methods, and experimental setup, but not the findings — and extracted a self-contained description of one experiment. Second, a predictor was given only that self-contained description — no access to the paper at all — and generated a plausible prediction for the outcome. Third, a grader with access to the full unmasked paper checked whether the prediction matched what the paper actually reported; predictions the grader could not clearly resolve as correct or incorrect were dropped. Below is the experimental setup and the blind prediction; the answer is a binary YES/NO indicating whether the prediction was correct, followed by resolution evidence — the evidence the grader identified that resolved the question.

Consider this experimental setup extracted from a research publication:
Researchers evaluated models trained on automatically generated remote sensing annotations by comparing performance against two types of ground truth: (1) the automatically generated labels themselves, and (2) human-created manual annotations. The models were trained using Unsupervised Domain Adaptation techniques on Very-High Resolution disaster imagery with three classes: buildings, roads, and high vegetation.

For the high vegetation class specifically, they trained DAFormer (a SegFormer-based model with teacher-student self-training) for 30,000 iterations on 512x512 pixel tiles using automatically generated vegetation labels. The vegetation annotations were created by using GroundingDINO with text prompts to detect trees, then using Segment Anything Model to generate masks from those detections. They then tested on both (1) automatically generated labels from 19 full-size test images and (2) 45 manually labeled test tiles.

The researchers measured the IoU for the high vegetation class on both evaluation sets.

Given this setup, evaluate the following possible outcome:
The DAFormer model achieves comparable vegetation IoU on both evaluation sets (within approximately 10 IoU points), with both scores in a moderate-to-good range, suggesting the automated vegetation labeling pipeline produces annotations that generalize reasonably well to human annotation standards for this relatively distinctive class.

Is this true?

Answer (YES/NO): NO